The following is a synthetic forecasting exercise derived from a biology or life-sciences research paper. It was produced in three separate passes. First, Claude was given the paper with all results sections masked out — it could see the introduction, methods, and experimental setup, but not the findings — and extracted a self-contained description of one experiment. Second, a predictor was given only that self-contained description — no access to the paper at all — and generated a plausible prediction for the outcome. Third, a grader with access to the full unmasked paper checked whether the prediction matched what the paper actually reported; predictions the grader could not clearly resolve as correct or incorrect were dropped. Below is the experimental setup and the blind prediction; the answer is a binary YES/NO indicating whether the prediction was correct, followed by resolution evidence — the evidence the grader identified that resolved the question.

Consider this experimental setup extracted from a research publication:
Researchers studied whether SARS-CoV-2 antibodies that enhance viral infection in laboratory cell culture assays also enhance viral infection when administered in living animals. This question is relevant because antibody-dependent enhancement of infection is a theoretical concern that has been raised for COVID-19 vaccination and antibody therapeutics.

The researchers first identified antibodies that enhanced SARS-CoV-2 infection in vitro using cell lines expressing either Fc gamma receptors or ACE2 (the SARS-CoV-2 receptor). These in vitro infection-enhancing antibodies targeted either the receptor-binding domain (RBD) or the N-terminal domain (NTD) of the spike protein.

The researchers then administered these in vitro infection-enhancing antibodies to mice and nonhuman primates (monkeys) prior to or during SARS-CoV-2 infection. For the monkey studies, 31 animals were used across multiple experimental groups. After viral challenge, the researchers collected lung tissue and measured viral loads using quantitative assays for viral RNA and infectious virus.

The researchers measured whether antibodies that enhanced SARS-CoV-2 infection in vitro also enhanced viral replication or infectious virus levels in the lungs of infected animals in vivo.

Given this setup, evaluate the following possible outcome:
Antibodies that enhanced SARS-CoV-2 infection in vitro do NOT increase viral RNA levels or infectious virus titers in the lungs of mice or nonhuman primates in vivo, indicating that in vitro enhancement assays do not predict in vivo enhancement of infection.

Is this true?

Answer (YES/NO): YES